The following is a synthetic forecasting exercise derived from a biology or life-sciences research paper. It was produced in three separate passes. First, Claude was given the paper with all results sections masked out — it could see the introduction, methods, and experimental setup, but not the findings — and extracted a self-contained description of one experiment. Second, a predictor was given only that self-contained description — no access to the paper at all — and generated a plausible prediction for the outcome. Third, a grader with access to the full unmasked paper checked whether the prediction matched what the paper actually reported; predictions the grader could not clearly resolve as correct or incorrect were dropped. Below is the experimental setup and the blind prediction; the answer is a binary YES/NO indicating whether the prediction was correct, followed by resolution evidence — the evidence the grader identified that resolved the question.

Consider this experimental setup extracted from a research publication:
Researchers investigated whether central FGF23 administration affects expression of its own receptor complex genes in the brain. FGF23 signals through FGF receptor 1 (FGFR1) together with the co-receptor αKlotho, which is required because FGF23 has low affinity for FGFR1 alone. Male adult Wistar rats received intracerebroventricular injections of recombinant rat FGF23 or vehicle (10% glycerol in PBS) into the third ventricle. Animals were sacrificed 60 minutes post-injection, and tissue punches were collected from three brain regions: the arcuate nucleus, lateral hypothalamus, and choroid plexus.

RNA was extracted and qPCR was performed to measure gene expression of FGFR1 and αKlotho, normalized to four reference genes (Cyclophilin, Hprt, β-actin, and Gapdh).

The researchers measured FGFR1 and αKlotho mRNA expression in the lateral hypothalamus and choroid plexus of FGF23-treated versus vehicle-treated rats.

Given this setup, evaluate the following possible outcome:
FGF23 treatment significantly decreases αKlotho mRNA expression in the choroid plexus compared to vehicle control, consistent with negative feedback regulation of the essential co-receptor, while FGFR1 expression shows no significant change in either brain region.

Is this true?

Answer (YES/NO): NO